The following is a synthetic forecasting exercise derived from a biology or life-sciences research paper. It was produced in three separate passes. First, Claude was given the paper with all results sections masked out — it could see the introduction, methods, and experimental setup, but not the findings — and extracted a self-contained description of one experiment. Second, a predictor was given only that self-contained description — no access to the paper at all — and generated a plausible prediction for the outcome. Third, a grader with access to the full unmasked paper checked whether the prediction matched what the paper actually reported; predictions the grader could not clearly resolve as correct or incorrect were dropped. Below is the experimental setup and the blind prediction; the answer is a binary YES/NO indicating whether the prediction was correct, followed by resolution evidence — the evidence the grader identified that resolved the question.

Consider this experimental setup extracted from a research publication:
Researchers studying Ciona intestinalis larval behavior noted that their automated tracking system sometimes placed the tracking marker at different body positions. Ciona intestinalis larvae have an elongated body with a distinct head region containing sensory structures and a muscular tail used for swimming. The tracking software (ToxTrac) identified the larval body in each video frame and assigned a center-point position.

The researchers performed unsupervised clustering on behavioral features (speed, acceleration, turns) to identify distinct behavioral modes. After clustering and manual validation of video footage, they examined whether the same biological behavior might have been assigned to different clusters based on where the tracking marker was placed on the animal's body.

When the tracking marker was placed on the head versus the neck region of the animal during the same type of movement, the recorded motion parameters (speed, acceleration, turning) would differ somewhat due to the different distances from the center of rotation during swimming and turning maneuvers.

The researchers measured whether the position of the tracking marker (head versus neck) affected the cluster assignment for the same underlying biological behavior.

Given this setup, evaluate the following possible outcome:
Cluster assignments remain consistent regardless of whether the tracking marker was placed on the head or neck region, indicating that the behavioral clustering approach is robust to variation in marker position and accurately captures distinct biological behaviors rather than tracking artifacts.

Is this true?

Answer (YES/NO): NO